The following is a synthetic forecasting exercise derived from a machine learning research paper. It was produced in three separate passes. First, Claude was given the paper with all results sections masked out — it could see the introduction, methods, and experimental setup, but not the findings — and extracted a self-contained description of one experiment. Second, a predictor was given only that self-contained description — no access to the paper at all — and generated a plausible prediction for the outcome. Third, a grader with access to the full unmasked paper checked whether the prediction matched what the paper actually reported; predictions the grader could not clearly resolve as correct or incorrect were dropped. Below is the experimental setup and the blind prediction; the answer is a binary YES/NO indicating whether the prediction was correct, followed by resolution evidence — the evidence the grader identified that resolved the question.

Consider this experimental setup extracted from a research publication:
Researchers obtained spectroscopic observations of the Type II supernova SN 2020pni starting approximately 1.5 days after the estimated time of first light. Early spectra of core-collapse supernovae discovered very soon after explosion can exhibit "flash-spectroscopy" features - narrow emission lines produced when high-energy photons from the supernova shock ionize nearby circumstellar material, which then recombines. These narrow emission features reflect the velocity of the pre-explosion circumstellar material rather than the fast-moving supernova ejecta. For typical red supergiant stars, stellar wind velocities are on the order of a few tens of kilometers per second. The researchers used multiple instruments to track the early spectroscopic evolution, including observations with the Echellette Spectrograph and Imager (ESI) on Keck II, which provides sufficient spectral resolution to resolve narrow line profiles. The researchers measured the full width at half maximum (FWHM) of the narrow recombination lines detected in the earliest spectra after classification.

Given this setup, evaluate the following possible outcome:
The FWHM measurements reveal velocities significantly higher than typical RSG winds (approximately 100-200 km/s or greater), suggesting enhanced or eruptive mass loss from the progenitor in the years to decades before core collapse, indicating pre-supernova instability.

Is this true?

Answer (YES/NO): YES